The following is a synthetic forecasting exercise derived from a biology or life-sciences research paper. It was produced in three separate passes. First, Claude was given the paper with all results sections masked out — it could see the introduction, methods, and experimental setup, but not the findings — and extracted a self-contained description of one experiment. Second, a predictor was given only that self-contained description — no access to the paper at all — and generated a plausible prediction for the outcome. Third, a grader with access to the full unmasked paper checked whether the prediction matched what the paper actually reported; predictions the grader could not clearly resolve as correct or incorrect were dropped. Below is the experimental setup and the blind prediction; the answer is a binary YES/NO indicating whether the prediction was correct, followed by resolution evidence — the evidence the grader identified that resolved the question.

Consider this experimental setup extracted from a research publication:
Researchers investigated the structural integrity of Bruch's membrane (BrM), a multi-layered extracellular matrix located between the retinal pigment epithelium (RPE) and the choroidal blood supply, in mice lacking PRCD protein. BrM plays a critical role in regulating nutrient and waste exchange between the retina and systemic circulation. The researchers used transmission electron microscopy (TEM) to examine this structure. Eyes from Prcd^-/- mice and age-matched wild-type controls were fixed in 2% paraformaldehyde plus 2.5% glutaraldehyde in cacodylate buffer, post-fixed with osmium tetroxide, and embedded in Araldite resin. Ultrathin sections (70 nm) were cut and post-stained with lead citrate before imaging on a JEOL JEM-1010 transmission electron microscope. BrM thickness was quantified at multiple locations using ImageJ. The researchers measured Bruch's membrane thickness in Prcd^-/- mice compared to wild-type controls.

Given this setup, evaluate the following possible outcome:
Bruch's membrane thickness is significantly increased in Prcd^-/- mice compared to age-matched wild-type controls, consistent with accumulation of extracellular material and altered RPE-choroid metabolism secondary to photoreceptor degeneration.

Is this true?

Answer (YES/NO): YES